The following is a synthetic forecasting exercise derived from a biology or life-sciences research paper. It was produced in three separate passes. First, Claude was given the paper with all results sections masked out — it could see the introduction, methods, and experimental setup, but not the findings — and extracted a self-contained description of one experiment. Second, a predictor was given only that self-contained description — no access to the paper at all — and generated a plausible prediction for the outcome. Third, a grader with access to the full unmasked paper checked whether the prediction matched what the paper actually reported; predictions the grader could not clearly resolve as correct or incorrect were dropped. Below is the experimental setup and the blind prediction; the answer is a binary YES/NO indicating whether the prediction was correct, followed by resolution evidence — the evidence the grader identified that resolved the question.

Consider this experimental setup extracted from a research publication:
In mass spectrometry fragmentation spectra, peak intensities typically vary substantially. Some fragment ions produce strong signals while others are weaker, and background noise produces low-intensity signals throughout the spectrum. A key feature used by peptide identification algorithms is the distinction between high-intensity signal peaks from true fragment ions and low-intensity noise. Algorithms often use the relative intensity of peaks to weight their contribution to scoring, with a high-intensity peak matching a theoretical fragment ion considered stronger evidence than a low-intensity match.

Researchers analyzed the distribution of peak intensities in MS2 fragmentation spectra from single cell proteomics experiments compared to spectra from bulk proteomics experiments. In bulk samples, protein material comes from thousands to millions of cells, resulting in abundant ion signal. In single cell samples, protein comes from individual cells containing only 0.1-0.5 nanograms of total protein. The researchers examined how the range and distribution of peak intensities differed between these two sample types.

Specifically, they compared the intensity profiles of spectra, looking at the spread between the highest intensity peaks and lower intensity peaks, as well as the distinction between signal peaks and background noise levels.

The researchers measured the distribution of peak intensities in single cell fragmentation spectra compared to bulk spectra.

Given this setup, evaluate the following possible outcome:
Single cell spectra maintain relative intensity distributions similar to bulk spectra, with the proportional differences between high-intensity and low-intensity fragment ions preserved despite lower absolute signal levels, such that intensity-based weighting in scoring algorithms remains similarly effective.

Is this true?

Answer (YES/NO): NO